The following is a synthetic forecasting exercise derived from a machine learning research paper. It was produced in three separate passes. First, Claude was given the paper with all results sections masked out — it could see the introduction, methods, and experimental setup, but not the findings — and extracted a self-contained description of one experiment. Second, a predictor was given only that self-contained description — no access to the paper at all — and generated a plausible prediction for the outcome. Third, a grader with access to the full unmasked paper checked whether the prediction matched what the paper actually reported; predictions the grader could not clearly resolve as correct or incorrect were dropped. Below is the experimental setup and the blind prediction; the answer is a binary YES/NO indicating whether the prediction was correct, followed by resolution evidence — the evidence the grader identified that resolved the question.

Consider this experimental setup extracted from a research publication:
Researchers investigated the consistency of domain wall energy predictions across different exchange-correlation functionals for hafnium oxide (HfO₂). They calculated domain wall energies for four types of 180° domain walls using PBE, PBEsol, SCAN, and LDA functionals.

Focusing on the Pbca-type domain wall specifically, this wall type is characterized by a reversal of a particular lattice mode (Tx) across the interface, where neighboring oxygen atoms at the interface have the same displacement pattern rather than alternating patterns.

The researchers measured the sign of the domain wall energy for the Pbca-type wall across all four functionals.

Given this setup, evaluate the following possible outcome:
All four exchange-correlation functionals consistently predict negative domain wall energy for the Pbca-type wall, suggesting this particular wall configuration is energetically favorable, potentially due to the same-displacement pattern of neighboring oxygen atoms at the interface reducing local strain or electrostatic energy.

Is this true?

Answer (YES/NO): YES